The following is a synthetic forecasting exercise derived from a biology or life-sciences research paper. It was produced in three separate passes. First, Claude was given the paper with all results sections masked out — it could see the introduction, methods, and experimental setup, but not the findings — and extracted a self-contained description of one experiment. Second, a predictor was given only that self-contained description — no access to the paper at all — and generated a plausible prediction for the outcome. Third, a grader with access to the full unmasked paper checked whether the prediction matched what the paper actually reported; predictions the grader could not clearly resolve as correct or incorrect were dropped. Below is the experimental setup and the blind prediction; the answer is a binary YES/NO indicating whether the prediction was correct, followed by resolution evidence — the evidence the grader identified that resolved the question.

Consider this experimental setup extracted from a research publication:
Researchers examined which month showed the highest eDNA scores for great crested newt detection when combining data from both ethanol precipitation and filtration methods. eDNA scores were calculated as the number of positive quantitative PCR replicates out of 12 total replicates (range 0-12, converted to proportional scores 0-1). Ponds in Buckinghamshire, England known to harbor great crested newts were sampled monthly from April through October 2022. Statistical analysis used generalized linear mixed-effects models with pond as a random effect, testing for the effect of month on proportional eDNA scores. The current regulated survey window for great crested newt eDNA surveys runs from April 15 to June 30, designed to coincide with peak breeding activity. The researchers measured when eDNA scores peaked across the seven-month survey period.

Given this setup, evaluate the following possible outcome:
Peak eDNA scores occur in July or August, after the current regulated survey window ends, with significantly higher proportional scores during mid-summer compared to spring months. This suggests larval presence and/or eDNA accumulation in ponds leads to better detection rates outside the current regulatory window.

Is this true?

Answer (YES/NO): NO